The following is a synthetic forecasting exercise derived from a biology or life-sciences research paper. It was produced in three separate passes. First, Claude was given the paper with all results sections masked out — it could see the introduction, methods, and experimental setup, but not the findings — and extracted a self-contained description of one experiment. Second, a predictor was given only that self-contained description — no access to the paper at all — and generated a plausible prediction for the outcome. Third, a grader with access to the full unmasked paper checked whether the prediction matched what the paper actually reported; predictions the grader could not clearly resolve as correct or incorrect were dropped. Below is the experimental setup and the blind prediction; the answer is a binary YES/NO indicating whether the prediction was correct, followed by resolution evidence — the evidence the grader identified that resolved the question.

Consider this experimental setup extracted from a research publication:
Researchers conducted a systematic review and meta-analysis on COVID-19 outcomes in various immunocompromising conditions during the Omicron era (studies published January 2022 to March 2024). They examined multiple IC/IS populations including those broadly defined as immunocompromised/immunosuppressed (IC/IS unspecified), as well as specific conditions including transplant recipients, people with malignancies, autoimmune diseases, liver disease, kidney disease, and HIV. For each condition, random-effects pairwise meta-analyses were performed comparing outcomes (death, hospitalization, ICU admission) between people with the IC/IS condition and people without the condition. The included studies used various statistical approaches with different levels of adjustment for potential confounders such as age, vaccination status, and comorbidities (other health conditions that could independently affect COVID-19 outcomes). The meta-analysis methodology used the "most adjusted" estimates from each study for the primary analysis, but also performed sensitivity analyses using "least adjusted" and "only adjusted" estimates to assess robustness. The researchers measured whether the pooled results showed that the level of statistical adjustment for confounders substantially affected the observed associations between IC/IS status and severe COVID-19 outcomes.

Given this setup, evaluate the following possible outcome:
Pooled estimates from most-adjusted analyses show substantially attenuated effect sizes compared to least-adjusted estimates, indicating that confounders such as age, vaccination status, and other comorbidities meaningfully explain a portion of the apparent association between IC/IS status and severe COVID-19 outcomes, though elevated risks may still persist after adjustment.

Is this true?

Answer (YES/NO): NO